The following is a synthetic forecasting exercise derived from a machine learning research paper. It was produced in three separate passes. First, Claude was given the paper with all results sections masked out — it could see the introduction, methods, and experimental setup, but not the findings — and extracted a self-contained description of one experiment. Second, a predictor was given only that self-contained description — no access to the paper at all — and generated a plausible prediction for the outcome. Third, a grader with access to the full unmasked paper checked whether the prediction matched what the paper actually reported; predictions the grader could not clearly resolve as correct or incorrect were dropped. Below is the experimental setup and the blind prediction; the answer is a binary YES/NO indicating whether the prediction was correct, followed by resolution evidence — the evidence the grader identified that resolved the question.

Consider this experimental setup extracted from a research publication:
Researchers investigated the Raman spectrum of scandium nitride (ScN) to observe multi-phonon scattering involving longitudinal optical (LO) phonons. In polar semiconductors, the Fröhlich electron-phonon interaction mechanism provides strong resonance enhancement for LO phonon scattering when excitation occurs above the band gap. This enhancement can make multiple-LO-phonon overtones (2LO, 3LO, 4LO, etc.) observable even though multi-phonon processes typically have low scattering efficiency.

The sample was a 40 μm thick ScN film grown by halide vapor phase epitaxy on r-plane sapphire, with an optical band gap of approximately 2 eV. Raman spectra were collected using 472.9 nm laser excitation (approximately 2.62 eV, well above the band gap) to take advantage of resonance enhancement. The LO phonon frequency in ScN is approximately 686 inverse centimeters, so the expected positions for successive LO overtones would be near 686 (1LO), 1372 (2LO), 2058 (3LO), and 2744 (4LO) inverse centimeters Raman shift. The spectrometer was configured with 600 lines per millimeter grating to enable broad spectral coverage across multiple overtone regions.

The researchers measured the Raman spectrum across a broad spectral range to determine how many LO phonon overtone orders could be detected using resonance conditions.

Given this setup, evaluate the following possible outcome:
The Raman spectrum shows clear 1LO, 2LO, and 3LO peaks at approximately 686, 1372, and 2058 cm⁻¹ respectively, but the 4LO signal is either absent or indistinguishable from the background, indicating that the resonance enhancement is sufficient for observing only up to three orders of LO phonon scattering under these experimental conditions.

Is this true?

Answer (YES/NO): NO